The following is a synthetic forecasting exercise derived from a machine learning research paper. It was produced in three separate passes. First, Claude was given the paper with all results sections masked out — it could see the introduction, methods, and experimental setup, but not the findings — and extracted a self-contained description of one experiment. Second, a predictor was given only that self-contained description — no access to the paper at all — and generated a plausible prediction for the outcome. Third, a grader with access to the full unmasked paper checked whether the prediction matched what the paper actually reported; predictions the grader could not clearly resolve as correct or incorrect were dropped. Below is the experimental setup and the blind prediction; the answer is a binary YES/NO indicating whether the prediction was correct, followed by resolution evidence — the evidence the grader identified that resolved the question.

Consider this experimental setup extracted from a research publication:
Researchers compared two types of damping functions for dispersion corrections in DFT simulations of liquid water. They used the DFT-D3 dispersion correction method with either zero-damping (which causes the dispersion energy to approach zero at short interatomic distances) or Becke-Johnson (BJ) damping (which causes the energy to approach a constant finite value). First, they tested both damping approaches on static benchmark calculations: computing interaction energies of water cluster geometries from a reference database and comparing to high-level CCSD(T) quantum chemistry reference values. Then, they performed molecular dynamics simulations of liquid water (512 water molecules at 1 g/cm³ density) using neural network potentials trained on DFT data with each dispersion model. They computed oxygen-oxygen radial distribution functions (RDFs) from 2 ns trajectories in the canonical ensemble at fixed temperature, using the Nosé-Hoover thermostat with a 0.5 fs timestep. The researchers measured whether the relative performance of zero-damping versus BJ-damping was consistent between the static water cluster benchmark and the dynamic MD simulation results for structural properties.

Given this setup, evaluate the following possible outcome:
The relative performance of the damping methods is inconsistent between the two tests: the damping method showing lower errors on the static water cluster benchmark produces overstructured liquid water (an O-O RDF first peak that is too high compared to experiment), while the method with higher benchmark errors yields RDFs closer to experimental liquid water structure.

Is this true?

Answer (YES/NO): YES